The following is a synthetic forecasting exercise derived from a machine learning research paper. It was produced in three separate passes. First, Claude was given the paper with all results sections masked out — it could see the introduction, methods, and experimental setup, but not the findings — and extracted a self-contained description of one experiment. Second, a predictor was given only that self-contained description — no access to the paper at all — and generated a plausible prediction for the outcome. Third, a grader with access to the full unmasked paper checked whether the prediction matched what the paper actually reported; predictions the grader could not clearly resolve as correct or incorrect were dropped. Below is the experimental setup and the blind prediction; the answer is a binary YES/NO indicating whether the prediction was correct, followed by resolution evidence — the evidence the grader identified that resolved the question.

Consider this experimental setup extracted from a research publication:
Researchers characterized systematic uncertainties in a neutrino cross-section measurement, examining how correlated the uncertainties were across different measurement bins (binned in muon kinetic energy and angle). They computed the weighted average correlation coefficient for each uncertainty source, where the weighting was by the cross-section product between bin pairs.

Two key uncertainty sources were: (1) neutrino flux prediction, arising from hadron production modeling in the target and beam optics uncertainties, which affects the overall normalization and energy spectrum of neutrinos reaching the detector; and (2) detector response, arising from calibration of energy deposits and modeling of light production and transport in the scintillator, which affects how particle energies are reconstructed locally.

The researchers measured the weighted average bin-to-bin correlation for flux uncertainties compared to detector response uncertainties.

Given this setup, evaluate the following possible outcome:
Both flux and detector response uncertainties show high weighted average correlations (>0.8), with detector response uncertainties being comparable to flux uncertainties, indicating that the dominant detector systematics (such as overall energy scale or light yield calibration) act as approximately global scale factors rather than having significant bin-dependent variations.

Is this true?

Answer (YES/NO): NO